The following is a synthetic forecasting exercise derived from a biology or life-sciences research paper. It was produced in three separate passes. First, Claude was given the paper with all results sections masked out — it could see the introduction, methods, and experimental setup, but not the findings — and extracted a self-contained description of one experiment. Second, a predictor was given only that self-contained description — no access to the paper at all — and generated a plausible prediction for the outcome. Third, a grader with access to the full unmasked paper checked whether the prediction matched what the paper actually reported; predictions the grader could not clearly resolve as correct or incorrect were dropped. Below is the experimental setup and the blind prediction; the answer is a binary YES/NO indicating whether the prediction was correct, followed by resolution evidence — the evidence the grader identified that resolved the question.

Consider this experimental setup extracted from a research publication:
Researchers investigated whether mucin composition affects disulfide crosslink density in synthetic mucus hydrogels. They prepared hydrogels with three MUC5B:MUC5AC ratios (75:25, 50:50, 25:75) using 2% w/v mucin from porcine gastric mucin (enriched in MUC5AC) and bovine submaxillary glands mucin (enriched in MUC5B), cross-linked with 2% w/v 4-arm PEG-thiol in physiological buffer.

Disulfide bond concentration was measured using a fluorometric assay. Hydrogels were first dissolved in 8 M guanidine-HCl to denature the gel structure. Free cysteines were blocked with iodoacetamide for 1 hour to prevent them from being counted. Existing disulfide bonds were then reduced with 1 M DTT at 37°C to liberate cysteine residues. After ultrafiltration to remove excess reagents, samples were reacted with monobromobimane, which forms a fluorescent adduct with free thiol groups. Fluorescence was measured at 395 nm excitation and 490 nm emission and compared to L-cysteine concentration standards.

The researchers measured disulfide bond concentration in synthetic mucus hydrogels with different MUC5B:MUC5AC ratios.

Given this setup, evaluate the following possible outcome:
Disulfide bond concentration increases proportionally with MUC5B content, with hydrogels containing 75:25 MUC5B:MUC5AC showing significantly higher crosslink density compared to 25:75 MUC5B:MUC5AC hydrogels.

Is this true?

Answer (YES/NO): NO